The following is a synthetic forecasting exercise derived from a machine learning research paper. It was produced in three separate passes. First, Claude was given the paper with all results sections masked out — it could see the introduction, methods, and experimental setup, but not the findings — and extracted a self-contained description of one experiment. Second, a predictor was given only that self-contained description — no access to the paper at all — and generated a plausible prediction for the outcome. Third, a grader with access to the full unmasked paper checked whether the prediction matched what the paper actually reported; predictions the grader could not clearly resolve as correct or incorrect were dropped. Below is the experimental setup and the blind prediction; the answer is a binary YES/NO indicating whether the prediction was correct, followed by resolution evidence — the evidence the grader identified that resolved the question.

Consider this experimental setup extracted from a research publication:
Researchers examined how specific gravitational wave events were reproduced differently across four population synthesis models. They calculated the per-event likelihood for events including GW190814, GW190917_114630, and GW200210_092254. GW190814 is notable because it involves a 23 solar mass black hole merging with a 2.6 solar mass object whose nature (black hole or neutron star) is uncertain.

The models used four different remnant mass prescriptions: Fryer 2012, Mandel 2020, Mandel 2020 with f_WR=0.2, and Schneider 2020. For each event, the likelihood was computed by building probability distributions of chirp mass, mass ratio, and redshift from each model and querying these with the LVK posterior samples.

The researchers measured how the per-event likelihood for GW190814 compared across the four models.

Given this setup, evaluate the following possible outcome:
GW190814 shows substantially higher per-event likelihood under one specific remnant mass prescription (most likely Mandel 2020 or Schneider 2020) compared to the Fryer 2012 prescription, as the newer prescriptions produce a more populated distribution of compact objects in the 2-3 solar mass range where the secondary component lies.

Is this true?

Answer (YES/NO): NO